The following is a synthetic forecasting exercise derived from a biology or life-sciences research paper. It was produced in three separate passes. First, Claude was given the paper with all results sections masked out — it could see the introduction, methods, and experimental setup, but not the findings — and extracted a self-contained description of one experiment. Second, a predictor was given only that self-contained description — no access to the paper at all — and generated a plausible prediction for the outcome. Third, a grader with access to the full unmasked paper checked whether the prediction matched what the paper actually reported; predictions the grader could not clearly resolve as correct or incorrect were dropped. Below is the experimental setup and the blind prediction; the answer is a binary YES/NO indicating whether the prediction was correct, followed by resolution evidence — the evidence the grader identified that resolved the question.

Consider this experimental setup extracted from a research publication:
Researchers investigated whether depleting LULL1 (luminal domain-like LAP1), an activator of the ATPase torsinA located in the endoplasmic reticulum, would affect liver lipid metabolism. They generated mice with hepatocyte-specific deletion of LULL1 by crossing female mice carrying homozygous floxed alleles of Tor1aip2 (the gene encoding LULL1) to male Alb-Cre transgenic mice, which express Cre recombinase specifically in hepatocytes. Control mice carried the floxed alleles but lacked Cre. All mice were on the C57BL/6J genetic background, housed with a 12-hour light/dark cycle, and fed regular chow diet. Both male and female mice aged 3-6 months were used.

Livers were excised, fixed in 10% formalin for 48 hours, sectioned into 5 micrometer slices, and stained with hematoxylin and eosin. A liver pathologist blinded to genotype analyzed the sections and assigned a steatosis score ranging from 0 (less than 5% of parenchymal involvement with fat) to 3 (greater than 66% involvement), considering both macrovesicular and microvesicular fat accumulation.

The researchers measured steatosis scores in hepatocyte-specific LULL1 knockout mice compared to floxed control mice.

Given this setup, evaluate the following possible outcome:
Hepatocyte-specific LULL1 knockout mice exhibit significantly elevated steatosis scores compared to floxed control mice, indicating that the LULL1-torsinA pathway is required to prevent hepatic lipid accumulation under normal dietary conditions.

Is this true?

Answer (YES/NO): NO